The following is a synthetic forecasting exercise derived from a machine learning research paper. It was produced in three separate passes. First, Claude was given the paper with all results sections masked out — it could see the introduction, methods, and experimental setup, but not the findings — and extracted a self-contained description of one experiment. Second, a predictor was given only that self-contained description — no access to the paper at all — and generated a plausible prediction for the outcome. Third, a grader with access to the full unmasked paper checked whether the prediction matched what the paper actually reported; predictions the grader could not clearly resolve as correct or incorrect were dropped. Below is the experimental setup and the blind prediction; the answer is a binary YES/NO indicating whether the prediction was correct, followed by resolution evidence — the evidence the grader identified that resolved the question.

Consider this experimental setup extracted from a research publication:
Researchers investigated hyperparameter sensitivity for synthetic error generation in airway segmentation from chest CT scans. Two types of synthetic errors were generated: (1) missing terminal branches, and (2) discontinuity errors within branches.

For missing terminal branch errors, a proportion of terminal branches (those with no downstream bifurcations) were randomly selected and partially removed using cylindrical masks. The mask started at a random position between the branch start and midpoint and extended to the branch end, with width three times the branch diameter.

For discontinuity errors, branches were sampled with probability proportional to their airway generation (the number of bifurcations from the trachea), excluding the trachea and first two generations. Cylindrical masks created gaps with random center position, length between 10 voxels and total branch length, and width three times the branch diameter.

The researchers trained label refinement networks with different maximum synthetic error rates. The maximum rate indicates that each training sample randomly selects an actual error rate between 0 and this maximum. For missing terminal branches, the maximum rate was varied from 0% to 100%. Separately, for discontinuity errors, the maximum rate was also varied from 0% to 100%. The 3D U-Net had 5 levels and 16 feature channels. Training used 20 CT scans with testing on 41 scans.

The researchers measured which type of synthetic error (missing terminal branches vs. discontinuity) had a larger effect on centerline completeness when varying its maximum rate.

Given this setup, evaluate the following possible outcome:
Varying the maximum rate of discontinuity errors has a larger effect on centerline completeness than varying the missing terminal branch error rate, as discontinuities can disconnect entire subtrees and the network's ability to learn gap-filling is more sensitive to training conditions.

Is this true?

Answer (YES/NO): NO